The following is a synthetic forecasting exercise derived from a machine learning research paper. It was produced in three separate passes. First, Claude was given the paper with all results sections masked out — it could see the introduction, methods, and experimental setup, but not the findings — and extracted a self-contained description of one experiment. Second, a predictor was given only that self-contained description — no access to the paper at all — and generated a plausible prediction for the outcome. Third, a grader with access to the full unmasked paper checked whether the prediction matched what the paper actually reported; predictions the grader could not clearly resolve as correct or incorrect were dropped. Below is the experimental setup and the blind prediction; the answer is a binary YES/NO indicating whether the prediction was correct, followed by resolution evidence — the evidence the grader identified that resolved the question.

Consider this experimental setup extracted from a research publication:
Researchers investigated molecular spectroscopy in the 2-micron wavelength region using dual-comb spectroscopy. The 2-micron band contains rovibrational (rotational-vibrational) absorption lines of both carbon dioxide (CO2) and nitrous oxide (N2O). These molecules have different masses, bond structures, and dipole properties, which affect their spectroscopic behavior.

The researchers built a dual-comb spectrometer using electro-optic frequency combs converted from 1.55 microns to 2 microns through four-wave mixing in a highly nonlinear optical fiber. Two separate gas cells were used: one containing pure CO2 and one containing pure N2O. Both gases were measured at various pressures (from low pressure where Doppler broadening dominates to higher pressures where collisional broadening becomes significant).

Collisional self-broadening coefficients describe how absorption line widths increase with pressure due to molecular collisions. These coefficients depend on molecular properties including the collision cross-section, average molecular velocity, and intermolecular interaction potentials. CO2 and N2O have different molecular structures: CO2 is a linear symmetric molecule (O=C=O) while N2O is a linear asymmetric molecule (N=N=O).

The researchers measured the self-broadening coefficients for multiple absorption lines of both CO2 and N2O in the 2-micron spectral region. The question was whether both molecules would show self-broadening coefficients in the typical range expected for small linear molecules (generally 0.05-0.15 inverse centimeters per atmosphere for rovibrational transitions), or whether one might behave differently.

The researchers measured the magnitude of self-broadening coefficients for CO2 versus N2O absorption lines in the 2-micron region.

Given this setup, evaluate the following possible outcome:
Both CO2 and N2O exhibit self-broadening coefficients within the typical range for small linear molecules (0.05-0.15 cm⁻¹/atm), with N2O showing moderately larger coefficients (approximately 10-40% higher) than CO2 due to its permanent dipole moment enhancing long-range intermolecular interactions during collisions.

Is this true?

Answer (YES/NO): NO